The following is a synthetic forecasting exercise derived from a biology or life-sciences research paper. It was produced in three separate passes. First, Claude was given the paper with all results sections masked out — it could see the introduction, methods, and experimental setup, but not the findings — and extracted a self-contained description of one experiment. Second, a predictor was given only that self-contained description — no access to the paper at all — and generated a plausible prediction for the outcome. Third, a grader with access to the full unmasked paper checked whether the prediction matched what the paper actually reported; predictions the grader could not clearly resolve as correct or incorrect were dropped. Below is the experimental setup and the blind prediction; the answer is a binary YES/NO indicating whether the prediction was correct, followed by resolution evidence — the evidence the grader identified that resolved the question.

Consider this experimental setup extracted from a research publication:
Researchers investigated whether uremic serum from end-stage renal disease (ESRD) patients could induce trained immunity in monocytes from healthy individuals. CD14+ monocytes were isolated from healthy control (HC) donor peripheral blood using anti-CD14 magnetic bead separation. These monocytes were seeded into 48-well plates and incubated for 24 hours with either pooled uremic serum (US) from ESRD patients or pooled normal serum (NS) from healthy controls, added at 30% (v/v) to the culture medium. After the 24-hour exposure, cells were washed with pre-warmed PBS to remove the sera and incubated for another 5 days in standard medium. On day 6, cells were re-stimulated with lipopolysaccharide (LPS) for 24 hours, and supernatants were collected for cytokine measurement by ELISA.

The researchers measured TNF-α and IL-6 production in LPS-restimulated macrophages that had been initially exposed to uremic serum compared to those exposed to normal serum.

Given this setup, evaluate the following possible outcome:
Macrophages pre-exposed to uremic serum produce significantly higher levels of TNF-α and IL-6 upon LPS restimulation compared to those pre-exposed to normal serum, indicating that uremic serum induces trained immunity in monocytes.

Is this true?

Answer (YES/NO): YES